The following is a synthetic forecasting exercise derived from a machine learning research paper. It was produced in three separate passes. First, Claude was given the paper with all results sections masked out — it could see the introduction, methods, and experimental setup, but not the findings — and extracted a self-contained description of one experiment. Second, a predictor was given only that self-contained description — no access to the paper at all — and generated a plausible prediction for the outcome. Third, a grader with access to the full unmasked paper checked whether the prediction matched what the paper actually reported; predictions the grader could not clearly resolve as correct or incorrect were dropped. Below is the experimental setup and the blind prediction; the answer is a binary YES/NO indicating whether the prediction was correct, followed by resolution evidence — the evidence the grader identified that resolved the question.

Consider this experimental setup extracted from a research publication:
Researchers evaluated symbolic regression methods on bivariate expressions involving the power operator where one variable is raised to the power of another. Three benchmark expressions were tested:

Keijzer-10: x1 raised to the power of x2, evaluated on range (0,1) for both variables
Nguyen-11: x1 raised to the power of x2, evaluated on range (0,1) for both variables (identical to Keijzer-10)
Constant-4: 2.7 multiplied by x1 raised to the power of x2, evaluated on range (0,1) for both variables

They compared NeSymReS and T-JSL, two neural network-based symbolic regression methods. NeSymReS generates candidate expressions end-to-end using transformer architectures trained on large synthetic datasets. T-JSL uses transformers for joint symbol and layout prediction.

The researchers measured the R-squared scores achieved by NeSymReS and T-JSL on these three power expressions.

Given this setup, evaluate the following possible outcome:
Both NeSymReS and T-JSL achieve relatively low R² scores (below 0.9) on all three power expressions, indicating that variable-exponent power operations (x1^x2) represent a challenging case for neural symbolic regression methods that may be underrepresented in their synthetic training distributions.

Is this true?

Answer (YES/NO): YES